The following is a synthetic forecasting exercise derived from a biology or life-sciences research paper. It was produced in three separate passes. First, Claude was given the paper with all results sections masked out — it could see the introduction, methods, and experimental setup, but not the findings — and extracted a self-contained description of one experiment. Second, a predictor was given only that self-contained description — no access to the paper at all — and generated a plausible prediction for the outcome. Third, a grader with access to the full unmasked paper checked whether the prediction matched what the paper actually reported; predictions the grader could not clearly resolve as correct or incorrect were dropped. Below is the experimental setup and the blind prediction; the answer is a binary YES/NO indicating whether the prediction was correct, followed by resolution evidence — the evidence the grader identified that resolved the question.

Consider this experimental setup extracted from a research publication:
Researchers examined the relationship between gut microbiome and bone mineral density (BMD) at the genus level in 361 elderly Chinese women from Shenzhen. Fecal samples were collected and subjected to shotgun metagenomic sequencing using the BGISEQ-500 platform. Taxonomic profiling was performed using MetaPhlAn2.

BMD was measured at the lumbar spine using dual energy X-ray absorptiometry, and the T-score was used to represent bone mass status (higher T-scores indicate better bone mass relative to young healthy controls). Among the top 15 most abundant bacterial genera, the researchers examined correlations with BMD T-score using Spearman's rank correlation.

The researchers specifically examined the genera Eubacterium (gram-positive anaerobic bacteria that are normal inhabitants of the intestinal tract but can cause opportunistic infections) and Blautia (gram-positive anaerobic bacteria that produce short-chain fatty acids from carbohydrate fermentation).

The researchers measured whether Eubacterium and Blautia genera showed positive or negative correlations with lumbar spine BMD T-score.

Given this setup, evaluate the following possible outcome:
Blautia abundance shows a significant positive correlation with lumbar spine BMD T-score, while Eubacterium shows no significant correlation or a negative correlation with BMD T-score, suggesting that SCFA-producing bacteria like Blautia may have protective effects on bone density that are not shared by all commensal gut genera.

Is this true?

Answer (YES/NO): NO